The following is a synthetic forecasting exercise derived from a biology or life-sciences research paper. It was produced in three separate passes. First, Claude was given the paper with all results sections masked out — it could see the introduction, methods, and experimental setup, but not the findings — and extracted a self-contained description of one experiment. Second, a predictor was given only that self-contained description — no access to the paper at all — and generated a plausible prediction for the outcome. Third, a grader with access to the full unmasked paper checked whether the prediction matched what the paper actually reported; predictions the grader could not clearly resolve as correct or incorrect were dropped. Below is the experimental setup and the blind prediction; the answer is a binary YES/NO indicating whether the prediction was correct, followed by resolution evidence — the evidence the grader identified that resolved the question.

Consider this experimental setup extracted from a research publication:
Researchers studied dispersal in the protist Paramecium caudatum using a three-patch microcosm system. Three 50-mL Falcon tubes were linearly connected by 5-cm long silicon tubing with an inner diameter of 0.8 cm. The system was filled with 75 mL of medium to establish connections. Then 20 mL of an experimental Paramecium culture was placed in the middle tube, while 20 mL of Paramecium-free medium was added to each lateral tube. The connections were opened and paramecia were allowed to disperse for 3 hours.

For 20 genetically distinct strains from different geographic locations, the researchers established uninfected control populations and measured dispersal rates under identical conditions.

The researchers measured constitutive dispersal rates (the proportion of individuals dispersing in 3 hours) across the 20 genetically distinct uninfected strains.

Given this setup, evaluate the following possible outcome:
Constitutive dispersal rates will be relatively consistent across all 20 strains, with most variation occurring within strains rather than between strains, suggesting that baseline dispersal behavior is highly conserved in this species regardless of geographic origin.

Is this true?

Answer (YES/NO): NO